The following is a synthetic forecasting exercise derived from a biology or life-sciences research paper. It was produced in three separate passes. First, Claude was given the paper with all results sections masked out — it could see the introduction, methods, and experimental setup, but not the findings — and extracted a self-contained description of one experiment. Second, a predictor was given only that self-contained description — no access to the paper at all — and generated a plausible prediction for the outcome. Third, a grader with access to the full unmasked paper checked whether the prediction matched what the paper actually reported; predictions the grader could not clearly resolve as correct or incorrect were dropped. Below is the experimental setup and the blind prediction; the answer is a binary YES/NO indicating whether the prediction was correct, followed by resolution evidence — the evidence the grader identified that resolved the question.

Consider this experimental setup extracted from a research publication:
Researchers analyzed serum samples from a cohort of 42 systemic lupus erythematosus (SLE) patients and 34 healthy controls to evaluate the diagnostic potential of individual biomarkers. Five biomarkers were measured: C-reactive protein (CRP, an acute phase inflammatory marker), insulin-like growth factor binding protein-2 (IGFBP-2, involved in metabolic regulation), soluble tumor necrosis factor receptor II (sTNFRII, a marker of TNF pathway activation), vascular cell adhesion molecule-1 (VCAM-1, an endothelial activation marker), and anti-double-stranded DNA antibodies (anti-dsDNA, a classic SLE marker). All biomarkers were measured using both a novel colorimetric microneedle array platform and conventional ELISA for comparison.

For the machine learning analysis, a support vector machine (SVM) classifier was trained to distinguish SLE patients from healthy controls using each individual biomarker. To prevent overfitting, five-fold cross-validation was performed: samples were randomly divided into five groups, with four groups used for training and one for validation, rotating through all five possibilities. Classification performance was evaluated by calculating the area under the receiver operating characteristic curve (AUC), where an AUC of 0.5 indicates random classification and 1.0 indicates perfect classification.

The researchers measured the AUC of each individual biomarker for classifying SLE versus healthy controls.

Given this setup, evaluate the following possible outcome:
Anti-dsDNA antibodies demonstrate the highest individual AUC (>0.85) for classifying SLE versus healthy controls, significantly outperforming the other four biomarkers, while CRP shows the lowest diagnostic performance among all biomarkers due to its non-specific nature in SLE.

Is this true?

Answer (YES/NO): NO